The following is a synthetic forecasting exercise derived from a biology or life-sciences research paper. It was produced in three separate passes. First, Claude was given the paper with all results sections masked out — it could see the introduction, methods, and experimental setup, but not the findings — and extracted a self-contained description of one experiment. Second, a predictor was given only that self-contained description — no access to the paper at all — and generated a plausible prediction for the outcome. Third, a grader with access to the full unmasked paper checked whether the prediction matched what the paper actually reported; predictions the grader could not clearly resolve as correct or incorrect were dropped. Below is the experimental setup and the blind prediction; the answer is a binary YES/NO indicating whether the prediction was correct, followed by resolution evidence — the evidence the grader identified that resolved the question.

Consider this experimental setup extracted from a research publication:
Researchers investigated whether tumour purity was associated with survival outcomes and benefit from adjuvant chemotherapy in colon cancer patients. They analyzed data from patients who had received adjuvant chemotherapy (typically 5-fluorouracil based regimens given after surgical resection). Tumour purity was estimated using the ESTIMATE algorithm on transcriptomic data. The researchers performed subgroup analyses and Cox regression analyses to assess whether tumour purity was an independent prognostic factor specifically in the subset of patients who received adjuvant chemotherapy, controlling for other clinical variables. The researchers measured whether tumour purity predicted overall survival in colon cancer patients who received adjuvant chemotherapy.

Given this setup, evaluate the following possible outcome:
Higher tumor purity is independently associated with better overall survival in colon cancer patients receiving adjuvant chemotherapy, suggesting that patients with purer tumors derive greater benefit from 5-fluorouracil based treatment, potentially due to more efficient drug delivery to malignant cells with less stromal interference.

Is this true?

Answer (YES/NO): YES